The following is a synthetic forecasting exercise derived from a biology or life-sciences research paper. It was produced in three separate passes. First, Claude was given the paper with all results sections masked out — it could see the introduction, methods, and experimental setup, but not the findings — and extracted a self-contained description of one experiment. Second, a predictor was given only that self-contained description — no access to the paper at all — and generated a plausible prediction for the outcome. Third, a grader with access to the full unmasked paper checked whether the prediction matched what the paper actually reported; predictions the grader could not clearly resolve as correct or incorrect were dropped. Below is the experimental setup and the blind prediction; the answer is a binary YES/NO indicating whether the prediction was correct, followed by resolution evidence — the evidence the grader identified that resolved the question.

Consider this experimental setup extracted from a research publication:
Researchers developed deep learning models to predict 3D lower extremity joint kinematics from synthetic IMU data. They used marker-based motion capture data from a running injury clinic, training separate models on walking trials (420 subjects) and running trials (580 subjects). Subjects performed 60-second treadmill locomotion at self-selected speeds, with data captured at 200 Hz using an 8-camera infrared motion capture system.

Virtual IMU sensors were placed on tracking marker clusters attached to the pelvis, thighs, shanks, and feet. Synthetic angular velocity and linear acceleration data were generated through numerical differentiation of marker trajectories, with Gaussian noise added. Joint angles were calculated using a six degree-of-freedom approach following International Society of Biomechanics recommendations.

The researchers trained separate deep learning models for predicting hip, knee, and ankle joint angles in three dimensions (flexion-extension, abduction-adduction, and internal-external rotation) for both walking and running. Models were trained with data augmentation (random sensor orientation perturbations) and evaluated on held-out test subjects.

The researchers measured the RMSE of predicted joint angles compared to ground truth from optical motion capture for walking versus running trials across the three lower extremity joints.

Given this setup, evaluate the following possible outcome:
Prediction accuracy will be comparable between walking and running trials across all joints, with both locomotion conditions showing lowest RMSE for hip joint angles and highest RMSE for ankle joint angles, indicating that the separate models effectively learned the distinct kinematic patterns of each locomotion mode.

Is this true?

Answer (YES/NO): NO